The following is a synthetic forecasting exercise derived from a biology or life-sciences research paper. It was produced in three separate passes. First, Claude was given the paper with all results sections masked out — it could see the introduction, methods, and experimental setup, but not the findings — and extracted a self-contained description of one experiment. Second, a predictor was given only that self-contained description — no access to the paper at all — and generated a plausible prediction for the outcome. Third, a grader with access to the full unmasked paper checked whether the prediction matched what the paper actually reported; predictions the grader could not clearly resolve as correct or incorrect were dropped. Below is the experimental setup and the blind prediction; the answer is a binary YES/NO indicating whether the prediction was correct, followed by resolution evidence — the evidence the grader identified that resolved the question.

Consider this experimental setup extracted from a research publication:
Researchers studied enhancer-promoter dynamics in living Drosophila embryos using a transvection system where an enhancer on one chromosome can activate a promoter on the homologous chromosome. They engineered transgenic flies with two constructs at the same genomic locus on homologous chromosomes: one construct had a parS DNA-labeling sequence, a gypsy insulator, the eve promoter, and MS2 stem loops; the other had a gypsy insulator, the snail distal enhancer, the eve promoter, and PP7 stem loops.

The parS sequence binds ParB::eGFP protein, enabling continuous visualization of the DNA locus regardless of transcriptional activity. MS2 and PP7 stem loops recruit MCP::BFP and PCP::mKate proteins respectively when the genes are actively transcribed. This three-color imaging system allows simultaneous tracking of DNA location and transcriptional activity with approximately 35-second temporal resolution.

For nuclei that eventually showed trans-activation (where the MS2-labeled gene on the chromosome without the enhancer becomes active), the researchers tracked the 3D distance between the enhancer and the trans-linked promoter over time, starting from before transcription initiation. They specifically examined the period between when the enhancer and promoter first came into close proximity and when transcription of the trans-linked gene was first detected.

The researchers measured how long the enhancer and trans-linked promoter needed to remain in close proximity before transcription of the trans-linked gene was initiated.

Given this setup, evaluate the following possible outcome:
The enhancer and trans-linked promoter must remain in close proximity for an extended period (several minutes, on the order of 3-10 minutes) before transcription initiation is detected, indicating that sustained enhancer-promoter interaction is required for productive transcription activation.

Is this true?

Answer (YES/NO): YES